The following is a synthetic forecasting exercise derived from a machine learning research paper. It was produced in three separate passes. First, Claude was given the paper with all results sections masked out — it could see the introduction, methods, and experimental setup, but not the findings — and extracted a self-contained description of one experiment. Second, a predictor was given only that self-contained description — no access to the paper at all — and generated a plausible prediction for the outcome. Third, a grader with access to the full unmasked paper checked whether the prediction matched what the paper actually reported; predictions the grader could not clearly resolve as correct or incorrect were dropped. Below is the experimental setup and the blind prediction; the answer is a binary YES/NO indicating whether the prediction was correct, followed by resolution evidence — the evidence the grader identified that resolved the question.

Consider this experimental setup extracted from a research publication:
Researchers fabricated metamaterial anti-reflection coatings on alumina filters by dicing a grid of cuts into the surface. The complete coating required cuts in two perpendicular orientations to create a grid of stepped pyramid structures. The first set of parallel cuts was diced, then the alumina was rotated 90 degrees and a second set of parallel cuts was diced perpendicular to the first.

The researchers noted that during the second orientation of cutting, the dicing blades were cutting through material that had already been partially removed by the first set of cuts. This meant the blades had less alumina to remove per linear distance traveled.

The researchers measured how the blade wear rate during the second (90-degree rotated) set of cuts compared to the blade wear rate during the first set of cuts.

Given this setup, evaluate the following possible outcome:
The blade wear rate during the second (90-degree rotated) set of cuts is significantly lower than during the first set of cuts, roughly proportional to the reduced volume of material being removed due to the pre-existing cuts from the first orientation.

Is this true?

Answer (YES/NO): YES